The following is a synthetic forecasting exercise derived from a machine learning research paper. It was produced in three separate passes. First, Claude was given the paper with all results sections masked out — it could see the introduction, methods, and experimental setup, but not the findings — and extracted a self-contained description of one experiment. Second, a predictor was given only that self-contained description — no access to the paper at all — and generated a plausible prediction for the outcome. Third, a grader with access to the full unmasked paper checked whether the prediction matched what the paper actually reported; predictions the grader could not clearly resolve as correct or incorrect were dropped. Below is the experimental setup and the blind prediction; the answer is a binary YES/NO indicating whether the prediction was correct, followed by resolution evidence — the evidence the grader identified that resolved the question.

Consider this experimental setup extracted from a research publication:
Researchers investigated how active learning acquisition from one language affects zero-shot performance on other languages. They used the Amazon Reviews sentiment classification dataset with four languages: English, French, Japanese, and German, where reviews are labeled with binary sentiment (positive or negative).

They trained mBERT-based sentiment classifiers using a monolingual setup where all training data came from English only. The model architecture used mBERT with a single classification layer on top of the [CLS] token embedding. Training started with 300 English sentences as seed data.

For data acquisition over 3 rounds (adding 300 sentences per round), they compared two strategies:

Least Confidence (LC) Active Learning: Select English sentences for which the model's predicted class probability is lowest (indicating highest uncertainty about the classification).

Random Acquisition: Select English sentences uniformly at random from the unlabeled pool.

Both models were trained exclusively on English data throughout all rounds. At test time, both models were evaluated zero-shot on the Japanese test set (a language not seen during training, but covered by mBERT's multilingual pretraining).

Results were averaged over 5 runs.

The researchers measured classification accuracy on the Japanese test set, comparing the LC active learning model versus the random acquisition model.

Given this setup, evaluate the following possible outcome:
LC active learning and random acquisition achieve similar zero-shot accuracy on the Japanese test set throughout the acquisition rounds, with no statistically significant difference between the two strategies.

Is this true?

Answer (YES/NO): NO